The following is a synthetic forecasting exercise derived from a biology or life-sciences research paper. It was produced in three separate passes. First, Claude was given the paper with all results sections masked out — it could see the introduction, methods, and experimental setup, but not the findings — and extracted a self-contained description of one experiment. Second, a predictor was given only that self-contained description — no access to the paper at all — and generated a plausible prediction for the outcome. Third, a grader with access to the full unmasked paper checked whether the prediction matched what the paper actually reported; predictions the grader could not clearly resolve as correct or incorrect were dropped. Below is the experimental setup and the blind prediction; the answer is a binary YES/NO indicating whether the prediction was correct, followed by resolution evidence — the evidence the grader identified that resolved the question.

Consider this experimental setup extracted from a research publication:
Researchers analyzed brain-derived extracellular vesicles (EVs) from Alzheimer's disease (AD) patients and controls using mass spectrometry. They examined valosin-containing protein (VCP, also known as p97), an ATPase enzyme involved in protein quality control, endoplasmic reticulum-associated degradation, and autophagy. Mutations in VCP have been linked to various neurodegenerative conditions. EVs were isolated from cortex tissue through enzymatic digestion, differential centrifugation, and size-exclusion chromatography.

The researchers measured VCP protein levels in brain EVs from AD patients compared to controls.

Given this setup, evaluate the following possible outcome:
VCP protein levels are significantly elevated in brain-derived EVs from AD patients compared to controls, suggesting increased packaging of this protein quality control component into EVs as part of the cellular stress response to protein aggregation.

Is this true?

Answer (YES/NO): YES